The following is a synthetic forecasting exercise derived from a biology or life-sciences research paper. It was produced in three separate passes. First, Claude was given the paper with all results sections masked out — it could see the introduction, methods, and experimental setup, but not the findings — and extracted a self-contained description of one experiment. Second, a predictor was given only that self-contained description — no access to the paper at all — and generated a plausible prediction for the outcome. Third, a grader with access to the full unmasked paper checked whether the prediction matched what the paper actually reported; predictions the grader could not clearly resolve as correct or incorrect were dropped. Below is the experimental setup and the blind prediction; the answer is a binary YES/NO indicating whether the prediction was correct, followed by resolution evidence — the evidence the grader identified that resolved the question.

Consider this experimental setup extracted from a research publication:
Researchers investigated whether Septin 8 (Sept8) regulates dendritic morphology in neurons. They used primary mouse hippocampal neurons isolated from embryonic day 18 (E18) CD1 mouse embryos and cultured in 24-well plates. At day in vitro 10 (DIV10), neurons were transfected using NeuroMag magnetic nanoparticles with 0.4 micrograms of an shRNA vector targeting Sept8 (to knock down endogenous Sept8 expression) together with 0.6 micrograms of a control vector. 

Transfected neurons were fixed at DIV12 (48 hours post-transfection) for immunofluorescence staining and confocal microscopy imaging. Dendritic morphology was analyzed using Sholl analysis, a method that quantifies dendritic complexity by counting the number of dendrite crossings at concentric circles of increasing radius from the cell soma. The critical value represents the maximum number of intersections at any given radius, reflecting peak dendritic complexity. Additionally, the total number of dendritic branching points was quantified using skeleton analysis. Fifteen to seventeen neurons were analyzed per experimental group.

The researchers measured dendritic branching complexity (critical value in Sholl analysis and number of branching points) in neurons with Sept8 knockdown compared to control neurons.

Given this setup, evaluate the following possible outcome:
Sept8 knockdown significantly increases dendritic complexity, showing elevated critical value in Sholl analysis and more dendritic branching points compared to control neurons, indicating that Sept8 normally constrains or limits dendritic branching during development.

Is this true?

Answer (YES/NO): NO